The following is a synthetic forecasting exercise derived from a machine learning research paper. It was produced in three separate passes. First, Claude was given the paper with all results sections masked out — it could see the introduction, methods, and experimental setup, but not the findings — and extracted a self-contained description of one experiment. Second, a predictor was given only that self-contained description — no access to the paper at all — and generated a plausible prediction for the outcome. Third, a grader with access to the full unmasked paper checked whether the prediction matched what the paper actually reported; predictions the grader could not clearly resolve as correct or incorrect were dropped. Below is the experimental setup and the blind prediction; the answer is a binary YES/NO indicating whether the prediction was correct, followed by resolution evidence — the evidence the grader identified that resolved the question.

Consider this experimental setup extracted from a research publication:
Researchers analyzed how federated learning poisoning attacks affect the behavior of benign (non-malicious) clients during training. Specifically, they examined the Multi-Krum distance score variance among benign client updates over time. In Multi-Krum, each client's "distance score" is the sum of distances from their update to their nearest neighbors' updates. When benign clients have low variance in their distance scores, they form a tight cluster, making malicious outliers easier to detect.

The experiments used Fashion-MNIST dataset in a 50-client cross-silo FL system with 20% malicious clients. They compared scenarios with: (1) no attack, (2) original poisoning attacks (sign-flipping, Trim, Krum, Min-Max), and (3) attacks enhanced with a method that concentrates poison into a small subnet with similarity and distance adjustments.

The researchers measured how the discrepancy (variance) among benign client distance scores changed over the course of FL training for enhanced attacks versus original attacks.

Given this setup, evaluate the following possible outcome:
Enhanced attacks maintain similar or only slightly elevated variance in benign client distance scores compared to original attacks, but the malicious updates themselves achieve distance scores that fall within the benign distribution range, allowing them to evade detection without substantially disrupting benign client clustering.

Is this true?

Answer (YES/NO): NO